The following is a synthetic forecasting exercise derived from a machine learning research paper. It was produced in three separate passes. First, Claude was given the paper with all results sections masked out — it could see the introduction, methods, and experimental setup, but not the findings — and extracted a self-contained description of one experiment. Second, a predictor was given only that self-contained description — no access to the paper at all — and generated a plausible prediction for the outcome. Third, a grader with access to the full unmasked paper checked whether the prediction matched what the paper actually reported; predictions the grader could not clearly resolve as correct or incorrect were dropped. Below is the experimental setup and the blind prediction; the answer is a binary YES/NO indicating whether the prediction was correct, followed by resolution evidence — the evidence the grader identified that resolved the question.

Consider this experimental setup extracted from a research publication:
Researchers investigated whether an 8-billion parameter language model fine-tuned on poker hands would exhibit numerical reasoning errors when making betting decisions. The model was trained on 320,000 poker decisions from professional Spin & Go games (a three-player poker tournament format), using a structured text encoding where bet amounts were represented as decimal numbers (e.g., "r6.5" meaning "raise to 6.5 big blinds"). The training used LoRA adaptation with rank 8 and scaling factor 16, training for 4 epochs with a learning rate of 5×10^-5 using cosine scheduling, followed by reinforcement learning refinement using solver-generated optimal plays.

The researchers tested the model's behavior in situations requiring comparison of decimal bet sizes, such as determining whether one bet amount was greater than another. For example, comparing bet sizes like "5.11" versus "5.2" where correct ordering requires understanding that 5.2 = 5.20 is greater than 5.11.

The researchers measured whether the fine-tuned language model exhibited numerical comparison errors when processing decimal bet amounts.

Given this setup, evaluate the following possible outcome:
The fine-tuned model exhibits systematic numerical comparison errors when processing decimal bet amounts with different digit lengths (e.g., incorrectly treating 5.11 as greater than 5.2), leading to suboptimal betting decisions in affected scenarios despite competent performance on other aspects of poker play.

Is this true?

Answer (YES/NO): YES